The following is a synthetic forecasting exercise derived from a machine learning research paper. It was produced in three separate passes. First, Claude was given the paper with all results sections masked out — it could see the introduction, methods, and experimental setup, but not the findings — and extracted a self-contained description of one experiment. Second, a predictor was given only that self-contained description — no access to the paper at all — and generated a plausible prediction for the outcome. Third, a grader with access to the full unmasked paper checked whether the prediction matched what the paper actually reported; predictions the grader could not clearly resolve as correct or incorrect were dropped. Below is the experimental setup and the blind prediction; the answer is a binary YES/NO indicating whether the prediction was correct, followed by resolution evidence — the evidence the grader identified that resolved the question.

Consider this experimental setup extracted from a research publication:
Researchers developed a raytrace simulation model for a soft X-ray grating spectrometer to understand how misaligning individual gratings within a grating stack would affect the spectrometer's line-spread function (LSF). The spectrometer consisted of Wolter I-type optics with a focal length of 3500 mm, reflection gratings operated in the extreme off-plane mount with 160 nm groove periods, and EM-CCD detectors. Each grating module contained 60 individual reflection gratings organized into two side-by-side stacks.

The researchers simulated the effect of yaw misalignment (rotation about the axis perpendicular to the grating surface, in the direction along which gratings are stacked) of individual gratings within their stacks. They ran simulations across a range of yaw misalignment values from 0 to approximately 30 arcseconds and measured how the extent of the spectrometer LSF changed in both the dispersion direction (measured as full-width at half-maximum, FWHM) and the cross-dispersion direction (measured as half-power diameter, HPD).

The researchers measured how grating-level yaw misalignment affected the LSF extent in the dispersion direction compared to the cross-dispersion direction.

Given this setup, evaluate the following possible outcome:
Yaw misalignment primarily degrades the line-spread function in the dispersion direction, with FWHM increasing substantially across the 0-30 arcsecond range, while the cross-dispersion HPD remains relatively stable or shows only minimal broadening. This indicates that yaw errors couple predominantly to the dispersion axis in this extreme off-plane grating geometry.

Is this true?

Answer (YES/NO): NO